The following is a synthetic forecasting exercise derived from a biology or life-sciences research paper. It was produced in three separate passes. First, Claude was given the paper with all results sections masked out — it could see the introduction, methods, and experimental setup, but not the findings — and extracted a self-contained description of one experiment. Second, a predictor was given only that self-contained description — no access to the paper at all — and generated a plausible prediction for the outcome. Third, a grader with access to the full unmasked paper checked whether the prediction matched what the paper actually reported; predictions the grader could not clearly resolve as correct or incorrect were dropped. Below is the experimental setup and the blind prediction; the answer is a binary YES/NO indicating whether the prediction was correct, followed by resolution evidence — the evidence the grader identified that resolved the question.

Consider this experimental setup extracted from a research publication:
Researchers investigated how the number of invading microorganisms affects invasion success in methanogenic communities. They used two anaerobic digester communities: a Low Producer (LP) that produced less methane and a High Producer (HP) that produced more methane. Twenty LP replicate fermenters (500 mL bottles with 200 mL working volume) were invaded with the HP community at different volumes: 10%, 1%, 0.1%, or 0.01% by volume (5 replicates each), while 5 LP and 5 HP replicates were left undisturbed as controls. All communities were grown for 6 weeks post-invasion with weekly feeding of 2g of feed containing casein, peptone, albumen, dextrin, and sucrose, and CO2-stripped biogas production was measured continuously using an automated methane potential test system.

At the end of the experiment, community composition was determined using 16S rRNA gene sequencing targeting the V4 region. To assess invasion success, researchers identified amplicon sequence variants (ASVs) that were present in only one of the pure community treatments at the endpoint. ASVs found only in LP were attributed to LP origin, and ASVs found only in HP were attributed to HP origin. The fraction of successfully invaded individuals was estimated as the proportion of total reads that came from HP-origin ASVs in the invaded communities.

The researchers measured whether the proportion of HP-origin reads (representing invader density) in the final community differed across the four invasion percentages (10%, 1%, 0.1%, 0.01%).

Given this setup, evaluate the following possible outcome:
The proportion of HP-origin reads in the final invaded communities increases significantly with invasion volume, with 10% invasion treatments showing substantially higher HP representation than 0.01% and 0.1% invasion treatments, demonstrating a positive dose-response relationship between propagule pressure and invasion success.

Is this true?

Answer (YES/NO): NO